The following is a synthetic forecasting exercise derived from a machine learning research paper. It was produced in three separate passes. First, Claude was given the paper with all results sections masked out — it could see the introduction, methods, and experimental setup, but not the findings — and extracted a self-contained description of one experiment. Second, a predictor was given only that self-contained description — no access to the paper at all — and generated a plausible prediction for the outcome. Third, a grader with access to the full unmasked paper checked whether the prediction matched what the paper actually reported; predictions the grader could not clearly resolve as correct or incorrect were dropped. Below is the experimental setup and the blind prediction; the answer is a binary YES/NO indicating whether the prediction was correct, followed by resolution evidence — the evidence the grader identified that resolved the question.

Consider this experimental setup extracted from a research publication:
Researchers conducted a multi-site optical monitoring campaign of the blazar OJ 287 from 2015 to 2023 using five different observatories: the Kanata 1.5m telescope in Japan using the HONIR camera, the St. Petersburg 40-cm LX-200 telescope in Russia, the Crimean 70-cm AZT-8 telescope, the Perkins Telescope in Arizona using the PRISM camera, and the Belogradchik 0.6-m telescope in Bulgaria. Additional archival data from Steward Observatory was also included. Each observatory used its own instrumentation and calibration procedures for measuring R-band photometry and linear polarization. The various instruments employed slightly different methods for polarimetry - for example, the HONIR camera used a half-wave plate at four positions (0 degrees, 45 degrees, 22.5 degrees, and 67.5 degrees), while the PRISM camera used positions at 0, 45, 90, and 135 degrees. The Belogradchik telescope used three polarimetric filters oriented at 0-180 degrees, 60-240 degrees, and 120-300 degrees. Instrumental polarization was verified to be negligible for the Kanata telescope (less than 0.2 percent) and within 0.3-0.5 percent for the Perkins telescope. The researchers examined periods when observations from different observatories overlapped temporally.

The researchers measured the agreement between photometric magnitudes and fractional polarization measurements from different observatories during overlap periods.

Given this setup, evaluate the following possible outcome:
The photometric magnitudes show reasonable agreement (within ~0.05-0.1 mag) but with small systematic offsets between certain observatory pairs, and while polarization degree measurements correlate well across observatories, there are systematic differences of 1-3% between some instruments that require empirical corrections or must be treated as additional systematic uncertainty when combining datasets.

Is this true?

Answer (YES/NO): NO